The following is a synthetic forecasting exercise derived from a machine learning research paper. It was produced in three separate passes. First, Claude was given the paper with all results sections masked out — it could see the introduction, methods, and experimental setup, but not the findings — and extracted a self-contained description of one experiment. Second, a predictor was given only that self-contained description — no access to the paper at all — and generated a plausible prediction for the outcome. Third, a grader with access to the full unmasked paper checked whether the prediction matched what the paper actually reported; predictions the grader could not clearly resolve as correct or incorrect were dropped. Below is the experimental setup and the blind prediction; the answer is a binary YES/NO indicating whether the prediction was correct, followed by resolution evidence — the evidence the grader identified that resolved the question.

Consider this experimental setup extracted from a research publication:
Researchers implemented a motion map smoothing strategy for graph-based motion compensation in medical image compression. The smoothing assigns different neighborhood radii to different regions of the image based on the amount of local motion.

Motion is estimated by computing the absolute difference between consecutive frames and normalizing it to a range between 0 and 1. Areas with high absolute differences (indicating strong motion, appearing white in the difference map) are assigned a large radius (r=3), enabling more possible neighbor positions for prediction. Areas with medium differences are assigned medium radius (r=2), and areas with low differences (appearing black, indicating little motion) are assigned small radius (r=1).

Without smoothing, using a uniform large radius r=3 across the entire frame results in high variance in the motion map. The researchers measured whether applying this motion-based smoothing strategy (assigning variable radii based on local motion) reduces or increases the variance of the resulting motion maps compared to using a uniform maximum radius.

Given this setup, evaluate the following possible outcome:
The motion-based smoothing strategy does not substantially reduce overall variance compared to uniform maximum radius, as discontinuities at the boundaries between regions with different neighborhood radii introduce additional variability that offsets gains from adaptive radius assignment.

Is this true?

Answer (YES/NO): NO